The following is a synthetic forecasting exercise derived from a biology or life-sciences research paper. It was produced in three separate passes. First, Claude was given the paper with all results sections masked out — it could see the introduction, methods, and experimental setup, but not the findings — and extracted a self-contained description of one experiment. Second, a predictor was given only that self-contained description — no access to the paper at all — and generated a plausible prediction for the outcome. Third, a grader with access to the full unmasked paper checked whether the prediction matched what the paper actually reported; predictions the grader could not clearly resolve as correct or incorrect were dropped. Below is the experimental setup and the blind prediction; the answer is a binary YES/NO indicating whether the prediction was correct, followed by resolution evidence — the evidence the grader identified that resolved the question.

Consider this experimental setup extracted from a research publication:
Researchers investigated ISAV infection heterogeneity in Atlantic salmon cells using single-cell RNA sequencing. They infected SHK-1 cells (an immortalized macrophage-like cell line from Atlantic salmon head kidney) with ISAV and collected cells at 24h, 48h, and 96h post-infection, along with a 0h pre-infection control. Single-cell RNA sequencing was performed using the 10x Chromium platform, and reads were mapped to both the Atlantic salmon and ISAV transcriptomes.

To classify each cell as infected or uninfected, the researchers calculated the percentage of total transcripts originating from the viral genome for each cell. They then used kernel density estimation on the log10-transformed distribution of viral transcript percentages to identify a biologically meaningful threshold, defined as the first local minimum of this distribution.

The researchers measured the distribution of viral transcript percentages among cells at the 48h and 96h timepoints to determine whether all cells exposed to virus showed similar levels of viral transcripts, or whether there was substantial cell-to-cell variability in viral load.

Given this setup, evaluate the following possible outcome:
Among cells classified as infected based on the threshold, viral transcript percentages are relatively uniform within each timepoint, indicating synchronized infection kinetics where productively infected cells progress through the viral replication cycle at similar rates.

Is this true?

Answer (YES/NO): NO